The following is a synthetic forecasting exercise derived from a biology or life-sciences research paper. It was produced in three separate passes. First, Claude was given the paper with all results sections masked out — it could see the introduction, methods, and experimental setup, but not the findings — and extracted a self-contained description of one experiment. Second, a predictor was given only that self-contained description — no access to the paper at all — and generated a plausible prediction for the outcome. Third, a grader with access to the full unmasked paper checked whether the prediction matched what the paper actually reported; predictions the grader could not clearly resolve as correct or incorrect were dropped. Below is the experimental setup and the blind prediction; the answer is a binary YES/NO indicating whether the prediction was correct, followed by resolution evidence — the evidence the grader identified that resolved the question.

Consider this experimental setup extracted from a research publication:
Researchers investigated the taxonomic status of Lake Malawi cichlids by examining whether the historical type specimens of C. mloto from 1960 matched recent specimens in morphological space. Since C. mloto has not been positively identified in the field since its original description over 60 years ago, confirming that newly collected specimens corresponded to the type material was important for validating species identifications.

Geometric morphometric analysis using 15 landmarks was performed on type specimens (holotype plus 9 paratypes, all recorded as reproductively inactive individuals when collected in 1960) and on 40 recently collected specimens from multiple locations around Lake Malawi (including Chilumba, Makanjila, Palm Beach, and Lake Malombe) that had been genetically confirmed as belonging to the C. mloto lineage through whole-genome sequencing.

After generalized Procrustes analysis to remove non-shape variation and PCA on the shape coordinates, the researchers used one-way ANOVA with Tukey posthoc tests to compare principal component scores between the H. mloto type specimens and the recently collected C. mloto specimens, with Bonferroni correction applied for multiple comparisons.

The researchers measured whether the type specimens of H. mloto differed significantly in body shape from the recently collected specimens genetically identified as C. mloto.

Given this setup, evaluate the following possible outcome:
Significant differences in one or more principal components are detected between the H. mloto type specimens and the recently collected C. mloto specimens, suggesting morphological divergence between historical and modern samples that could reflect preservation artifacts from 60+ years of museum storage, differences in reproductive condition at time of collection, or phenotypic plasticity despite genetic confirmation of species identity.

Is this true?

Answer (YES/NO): NO